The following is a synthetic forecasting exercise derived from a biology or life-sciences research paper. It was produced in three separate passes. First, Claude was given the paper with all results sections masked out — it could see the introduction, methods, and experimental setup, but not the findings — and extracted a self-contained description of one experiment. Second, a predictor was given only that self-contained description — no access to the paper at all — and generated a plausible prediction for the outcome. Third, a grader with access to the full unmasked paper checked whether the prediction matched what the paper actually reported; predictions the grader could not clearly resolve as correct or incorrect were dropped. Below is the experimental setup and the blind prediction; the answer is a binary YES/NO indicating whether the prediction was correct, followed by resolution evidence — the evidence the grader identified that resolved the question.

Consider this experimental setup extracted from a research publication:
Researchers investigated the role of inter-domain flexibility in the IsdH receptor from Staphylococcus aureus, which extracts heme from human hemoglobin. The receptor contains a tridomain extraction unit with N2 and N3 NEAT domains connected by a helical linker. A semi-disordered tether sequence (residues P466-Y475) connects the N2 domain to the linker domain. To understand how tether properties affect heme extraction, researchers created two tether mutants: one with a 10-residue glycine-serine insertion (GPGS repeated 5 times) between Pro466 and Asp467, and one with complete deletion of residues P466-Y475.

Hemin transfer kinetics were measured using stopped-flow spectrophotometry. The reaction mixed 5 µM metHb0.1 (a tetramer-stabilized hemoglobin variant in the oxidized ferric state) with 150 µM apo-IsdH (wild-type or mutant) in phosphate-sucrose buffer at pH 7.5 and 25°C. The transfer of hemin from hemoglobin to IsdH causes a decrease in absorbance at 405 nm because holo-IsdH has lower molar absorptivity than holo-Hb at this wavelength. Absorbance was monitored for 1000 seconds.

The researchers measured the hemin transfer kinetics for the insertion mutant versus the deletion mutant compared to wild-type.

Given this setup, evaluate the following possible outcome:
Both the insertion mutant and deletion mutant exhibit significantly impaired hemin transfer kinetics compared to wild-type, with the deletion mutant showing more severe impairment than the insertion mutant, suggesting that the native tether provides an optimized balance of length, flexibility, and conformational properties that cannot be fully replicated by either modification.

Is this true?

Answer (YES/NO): YES